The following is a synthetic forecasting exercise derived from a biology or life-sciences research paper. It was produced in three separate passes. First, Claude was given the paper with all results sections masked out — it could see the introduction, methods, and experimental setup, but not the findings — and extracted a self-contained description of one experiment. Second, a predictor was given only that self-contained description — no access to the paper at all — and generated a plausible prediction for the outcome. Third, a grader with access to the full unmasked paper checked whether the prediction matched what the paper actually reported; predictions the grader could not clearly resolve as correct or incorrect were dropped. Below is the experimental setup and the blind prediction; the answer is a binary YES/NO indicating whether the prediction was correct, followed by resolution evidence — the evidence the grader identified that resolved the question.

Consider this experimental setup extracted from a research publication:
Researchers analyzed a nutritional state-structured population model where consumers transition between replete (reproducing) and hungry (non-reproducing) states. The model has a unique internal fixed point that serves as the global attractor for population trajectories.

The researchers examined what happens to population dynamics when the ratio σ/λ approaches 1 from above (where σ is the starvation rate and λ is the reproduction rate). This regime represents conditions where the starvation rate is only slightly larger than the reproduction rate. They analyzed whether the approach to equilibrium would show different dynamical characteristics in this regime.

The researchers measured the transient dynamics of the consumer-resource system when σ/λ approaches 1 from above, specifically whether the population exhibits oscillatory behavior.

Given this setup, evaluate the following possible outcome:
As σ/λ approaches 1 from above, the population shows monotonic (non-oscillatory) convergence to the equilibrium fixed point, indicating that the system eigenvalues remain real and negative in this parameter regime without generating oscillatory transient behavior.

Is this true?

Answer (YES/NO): NO